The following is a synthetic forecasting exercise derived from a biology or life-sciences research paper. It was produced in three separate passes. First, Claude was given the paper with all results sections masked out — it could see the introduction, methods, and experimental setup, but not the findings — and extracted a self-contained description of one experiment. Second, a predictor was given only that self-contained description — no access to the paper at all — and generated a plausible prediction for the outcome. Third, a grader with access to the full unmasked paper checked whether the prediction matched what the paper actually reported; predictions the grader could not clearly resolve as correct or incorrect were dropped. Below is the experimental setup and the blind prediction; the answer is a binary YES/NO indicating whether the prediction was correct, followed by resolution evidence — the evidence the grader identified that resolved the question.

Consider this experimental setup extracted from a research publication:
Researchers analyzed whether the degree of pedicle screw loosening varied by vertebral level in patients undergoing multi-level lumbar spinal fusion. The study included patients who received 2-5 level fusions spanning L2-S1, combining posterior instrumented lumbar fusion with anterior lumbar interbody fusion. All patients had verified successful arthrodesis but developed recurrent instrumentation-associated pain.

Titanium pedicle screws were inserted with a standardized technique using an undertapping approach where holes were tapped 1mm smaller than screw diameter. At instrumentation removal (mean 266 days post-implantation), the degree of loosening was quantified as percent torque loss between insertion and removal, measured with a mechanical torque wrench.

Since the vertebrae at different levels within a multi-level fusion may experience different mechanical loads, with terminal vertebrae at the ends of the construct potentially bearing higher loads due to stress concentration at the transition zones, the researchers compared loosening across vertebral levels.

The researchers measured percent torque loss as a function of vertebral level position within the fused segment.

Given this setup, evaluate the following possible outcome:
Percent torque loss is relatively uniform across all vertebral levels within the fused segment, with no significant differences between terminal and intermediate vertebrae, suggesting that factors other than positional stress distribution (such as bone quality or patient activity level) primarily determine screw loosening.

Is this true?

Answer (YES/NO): NO